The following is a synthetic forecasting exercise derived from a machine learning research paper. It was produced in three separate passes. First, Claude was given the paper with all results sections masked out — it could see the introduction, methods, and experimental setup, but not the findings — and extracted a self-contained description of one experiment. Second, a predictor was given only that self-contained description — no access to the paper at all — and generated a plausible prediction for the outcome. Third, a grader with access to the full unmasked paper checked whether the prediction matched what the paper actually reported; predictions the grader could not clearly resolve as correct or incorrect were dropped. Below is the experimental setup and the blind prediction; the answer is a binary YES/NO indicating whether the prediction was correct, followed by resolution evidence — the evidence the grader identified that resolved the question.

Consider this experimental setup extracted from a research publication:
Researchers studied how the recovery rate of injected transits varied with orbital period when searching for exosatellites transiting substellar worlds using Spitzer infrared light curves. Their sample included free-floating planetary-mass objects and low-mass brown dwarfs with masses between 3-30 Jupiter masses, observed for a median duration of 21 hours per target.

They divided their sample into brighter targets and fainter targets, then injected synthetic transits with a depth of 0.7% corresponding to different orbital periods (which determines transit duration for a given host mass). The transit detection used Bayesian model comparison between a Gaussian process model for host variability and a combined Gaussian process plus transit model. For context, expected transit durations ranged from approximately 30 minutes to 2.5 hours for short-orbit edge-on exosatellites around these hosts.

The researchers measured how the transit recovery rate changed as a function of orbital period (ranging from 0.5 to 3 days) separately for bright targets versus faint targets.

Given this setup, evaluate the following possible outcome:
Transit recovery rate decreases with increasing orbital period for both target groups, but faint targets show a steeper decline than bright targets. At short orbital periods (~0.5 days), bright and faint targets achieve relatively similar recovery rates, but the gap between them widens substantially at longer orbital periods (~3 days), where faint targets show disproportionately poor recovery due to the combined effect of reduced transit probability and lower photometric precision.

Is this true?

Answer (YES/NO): NO